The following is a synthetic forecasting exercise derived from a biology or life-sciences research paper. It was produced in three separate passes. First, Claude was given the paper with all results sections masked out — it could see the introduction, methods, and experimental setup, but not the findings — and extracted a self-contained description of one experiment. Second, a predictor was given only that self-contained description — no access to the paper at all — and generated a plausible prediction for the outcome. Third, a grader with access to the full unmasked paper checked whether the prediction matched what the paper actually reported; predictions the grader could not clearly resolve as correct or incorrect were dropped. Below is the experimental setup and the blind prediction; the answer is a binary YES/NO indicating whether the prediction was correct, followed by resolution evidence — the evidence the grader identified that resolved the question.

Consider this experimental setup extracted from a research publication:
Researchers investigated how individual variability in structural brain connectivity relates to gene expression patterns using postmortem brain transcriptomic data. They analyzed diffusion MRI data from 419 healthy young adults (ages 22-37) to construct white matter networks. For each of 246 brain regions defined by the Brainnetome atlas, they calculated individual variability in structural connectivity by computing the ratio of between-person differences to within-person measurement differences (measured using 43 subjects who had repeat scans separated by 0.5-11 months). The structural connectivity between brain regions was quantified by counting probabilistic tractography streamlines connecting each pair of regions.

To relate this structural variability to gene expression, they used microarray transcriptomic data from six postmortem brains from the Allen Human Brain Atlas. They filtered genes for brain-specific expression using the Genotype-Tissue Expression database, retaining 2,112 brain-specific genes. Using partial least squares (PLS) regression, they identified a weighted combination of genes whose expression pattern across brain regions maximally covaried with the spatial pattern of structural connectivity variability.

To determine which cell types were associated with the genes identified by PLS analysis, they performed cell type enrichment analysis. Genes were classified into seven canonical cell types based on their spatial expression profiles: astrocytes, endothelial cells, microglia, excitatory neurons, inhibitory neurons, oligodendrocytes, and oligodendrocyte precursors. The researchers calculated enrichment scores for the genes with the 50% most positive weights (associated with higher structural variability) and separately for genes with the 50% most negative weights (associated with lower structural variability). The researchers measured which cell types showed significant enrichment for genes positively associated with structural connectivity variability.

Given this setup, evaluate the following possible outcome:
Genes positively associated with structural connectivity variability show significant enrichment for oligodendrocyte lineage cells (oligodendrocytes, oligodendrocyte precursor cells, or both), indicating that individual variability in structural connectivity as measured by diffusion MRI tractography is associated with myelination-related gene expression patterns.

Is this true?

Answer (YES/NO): YES